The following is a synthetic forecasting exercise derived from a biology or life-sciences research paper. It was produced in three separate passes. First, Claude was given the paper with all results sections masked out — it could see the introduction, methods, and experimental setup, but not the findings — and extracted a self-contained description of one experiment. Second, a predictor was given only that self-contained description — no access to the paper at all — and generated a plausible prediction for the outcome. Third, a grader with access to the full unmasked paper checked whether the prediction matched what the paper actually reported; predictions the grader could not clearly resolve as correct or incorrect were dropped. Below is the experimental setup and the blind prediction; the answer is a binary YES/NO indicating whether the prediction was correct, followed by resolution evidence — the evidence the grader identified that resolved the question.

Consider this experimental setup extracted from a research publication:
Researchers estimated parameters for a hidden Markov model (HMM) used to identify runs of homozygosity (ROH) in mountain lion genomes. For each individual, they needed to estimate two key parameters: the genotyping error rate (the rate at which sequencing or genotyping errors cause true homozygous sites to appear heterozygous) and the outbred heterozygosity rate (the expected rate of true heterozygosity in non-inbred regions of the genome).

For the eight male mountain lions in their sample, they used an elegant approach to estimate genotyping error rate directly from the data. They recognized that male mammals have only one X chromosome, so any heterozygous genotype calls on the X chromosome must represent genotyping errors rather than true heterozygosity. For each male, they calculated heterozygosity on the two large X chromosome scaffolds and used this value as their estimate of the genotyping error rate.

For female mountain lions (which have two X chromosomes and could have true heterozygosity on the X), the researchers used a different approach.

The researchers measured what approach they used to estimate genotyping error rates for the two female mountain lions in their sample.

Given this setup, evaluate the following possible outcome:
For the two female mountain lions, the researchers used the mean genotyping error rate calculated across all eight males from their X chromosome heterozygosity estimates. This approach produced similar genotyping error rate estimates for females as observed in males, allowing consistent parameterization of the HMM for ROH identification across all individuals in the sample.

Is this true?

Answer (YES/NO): NO